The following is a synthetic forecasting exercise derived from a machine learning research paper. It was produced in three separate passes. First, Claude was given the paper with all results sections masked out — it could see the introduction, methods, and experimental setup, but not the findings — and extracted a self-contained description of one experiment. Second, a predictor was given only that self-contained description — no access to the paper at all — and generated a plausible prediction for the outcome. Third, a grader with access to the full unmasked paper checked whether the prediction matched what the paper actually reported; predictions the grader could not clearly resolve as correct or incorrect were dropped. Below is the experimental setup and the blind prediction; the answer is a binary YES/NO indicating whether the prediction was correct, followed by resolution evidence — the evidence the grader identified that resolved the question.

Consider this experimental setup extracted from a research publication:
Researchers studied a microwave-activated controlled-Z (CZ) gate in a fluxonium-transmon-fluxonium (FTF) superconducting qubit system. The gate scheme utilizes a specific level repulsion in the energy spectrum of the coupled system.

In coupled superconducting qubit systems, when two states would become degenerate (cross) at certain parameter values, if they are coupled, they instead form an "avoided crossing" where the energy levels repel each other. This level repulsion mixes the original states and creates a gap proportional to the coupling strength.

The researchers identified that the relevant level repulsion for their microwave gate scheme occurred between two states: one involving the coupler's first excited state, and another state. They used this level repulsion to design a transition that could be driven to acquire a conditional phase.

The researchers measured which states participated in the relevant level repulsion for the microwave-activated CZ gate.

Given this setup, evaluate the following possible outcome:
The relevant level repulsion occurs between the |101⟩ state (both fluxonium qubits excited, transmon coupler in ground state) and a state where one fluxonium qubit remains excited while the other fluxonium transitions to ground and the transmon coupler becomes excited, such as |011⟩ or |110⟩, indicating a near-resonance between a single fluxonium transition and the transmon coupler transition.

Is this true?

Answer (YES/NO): NO